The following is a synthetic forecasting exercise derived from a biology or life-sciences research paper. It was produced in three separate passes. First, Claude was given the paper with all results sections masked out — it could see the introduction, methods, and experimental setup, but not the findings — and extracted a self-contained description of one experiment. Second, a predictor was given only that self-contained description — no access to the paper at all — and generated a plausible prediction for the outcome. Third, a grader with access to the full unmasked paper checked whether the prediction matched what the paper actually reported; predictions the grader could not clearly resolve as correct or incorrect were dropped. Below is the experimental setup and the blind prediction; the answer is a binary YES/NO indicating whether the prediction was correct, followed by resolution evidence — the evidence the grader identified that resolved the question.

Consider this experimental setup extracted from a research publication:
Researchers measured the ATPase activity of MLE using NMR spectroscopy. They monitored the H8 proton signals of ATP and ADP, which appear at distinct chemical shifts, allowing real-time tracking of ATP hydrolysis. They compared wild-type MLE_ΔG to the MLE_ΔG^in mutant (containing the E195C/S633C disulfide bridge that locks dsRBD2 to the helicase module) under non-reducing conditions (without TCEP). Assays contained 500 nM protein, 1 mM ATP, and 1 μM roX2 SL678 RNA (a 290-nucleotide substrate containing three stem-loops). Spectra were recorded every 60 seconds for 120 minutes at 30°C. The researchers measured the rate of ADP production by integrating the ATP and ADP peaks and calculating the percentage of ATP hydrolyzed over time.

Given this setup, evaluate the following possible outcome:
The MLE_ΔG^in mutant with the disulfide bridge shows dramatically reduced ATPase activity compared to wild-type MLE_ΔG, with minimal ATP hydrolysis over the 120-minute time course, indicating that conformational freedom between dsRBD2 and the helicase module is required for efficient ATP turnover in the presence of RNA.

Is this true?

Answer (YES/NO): NO